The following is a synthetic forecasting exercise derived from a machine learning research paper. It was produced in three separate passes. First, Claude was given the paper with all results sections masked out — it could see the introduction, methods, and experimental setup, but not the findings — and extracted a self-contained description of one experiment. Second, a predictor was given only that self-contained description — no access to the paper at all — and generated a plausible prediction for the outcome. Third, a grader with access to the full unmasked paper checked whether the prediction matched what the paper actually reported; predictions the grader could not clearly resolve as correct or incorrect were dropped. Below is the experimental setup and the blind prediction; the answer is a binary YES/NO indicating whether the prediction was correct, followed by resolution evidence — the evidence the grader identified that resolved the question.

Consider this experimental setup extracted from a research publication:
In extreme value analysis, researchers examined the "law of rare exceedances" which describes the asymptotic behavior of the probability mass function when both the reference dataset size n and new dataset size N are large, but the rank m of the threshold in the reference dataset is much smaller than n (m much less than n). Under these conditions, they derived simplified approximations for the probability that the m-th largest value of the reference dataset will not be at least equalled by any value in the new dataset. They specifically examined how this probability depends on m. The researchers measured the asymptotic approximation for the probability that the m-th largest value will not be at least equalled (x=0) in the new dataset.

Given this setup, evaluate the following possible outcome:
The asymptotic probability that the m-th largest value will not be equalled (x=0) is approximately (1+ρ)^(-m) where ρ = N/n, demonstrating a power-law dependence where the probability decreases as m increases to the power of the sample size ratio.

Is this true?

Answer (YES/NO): YES